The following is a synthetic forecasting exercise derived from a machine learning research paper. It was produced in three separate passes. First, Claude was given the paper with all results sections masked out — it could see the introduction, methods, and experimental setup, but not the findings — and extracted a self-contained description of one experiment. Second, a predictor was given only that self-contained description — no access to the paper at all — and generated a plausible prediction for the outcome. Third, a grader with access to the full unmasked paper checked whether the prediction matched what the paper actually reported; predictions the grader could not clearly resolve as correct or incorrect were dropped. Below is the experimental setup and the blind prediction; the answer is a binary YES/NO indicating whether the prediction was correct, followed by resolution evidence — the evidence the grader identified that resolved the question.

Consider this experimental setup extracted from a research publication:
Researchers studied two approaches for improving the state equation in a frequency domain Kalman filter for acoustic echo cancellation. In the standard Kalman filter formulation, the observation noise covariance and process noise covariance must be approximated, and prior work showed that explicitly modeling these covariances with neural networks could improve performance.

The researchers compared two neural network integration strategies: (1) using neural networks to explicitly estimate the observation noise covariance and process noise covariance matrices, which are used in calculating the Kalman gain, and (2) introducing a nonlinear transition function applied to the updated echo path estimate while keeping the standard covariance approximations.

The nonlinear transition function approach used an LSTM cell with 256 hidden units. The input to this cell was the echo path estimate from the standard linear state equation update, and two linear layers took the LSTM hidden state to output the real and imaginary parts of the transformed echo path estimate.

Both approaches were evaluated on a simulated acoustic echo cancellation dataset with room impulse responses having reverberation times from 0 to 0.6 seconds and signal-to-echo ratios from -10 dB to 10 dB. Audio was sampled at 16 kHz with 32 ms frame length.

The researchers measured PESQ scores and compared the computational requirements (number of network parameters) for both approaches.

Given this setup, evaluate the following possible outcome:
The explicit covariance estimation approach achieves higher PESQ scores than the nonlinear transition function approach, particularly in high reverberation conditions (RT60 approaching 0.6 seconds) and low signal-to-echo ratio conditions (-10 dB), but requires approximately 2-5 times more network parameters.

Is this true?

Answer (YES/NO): NO